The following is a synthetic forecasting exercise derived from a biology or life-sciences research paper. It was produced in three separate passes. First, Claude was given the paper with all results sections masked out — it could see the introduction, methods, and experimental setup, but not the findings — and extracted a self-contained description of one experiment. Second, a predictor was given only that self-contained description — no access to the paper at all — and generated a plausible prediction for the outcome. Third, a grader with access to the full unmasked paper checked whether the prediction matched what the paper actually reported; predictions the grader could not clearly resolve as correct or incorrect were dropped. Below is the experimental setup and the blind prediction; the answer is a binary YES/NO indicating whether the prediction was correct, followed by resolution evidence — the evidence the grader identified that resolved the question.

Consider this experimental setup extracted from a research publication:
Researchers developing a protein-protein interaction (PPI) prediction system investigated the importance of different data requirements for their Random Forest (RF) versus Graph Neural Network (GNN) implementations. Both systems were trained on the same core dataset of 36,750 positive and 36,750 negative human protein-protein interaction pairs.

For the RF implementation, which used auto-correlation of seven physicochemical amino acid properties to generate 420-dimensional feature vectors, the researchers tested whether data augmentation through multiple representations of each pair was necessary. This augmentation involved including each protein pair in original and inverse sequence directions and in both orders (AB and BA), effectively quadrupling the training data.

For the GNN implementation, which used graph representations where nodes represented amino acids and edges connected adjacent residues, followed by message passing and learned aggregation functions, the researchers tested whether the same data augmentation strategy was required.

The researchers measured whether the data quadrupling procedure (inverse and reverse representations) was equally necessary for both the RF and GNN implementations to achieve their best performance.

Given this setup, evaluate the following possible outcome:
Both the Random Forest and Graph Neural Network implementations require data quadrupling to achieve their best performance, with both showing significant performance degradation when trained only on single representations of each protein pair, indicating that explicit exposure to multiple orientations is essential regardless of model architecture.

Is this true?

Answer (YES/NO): NO